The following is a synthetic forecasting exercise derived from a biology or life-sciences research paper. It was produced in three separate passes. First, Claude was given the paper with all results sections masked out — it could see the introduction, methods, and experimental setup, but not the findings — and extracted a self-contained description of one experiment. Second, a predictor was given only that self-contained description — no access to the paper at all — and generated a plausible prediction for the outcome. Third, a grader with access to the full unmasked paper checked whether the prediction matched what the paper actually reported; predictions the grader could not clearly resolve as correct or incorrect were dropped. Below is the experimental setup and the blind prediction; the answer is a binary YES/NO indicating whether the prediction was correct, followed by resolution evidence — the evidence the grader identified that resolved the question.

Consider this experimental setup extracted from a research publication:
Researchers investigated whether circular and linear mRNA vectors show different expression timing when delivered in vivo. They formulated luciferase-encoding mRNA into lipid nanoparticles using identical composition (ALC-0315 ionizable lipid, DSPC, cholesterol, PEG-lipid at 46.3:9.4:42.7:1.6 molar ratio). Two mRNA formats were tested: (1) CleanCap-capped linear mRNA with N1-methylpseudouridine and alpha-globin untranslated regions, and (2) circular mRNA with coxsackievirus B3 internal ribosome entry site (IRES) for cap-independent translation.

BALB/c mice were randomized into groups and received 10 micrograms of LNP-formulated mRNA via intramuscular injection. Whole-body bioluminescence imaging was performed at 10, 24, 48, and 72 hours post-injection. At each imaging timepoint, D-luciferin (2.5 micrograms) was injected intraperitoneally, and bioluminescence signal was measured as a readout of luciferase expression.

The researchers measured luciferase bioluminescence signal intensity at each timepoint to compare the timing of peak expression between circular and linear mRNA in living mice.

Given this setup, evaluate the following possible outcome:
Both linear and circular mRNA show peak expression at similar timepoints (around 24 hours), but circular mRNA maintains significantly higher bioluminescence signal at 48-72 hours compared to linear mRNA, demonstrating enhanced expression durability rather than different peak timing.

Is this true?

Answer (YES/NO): YES